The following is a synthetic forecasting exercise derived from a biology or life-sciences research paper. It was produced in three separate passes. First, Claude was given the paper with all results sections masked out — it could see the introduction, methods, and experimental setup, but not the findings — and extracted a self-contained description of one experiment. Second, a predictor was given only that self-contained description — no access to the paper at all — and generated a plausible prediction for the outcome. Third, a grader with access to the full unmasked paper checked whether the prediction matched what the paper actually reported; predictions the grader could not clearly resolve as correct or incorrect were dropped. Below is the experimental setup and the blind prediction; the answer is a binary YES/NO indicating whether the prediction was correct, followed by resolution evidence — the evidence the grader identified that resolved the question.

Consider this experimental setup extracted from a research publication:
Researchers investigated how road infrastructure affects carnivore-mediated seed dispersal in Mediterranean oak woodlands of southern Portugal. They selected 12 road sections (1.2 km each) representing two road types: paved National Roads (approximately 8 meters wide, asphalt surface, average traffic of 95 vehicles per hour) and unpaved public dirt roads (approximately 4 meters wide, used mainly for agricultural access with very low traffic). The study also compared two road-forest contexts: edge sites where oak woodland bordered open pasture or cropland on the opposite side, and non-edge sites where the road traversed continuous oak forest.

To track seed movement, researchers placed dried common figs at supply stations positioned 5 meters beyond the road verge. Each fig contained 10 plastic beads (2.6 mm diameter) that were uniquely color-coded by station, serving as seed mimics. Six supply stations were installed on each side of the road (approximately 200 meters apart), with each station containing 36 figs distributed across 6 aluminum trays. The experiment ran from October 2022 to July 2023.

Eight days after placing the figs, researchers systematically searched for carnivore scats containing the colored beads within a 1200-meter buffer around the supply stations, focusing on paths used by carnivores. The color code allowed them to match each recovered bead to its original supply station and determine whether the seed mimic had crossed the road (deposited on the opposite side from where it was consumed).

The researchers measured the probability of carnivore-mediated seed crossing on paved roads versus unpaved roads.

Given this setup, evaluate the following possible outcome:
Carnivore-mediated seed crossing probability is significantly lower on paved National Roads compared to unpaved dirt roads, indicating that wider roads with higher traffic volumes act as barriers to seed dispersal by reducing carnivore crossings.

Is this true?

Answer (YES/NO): NO